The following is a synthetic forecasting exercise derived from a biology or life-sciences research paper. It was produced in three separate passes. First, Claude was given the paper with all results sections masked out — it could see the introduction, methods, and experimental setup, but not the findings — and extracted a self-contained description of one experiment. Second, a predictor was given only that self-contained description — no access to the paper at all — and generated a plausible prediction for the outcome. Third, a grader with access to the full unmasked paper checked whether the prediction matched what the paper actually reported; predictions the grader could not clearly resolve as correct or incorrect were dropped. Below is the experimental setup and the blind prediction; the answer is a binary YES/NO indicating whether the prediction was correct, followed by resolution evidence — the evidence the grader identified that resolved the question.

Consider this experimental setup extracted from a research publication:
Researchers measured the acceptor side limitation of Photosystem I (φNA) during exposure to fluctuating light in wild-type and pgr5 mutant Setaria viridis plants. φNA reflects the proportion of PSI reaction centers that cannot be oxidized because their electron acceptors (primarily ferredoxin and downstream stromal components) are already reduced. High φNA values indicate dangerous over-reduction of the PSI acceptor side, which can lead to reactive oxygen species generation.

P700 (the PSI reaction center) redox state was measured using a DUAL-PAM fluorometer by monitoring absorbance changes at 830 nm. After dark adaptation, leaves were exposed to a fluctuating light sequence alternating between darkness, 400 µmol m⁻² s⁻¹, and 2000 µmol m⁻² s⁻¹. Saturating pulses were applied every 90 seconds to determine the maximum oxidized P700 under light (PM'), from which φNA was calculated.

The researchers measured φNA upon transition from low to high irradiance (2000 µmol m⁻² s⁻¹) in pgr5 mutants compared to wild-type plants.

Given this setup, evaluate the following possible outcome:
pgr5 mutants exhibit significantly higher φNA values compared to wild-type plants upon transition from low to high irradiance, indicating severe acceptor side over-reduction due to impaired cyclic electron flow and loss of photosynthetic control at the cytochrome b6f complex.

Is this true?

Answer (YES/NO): YES